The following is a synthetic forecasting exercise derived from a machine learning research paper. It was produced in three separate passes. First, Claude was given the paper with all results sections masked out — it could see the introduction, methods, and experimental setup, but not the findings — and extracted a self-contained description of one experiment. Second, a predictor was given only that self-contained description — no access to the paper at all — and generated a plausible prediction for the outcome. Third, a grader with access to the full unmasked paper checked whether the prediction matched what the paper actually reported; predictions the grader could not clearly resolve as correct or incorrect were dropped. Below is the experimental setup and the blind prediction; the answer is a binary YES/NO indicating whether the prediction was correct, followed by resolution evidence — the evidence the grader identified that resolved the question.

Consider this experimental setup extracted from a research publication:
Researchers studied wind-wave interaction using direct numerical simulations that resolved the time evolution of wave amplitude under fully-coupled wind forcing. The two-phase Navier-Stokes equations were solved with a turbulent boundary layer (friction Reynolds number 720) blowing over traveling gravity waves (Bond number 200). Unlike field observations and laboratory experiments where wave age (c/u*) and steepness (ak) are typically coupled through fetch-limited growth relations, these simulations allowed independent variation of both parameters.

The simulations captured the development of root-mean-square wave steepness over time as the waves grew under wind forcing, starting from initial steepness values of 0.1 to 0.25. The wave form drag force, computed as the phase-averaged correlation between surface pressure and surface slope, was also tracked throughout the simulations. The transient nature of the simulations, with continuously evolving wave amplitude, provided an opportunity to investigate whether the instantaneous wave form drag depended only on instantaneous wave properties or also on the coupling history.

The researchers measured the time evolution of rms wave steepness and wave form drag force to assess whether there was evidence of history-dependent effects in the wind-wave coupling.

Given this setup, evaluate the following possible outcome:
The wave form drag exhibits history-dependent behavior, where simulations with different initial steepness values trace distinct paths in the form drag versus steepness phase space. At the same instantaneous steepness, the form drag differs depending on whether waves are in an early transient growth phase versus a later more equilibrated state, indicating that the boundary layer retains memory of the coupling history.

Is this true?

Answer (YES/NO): YES